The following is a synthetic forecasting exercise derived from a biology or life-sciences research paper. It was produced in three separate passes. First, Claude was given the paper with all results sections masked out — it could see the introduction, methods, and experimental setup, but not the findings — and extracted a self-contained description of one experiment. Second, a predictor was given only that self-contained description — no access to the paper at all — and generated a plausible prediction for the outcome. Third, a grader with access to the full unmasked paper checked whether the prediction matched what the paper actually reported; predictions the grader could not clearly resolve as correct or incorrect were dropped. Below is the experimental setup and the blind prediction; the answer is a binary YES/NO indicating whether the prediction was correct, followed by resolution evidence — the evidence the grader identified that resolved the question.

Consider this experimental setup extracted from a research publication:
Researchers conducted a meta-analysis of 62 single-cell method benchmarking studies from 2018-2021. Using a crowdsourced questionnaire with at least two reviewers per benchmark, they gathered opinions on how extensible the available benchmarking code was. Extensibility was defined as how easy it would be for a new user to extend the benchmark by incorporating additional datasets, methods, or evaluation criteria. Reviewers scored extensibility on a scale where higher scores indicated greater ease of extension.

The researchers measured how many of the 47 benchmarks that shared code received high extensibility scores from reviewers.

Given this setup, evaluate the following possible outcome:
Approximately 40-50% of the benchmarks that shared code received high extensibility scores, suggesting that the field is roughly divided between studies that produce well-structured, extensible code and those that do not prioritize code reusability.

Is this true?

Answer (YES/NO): NO